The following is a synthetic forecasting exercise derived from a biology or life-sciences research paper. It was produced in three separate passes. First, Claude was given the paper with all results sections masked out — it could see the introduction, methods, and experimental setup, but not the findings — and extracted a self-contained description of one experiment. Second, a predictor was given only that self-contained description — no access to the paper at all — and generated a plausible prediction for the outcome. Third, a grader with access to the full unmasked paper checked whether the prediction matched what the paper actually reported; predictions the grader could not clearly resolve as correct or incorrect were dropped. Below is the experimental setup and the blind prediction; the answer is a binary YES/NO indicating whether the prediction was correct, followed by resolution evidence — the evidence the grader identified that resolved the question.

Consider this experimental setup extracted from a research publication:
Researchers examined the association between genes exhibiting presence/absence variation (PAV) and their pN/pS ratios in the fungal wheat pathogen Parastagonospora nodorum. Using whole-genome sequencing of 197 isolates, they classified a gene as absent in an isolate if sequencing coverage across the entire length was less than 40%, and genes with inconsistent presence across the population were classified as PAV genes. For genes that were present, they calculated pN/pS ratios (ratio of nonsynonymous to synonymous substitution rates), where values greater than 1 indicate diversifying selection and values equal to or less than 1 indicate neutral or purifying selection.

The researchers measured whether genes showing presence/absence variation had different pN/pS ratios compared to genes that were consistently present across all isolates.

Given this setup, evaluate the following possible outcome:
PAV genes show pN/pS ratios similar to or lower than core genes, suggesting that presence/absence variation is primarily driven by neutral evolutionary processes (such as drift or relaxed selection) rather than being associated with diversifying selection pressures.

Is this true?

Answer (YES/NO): NO